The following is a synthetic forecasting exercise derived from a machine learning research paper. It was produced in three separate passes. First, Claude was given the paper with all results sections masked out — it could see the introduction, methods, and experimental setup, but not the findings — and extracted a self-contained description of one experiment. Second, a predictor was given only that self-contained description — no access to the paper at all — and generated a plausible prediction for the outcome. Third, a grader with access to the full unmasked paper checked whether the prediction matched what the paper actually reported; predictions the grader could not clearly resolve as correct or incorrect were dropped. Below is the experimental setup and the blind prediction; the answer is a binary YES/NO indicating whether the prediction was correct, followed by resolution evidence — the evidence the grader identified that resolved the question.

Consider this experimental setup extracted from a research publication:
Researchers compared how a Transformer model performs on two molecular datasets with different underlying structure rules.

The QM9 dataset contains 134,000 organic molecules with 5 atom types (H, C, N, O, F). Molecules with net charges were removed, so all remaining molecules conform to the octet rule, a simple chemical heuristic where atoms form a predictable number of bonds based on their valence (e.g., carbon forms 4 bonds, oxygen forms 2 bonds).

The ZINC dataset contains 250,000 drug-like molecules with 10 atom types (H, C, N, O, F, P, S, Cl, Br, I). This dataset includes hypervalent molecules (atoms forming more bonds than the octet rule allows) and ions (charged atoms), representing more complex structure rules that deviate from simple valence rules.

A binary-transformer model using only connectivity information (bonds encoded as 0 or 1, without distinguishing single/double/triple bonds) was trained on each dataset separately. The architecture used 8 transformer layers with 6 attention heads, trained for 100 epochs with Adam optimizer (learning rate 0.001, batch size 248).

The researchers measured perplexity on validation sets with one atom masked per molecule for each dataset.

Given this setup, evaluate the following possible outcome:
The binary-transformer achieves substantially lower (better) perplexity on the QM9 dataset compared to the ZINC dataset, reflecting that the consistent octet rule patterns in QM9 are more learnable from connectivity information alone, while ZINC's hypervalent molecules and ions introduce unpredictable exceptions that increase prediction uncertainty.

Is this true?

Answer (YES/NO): NO